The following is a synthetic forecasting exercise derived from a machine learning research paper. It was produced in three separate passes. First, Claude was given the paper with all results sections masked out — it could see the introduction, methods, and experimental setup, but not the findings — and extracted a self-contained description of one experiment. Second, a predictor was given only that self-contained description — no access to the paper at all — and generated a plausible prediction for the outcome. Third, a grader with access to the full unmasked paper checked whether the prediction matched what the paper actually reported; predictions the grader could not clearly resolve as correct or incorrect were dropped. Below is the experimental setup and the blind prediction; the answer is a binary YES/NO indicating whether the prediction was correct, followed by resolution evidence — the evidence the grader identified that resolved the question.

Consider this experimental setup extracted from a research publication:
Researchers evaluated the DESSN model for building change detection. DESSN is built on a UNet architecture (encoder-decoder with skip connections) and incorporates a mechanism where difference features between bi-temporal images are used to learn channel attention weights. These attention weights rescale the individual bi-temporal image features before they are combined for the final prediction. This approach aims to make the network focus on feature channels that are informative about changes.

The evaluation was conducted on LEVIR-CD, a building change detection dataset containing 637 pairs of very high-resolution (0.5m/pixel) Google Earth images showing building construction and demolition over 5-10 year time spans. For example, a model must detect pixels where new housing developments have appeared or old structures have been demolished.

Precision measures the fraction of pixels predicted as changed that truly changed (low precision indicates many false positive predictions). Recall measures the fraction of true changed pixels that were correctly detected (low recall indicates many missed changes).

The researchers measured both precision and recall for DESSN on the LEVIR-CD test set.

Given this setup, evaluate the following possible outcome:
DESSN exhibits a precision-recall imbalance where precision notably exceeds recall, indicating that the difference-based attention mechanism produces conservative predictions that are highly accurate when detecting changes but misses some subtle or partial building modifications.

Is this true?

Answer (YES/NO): NO